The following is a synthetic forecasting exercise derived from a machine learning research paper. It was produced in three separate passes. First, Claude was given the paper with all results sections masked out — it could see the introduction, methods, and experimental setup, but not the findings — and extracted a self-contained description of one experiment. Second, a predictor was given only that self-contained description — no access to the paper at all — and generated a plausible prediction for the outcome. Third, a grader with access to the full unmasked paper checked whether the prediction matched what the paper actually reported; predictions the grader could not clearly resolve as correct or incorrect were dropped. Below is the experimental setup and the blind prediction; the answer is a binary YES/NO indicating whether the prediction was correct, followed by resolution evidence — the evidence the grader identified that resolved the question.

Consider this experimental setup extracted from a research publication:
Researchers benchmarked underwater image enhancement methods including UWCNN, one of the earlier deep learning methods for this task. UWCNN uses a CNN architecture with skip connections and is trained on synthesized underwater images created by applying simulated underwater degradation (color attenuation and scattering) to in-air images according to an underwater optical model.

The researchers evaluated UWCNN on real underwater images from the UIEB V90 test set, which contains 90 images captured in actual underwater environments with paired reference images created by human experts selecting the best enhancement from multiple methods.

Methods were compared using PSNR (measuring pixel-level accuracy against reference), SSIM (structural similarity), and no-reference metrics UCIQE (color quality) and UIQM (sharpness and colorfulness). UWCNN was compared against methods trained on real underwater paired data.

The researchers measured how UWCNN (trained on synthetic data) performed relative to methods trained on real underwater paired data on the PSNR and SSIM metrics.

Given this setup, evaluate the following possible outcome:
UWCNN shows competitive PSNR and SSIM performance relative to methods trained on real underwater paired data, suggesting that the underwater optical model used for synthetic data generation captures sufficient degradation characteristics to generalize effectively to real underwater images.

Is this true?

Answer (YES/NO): NO